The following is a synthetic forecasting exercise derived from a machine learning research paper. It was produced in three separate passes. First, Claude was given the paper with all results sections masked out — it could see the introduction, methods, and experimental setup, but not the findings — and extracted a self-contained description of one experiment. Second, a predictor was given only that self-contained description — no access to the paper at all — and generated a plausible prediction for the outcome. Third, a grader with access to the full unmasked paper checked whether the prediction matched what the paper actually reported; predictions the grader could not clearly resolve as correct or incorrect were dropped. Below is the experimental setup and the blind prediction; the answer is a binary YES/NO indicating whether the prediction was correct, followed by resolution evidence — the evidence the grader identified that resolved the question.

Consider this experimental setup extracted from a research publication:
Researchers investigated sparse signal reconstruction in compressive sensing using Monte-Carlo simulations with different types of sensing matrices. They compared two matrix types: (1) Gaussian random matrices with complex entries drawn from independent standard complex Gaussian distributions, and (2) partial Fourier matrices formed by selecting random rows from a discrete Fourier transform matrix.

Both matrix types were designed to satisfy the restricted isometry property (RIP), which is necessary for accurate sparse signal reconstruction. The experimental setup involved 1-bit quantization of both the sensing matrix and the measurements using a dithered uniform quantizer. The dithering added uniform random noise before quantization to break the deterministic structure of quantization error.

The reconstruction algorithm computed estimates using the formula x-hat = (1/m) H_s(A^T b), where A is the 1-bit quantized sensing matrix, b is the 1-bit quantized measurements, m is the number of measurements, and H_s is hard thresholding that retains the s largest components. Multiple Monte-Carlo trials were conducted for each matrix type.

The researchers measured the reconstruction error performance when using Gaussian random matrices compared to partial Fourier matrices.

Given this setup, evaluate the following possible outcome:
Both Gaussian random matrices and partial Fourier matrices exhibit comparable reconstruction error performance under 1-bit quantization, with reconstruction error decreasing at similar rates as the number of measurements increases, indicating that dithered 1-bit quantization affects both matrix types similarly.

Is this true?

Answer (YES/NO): NO